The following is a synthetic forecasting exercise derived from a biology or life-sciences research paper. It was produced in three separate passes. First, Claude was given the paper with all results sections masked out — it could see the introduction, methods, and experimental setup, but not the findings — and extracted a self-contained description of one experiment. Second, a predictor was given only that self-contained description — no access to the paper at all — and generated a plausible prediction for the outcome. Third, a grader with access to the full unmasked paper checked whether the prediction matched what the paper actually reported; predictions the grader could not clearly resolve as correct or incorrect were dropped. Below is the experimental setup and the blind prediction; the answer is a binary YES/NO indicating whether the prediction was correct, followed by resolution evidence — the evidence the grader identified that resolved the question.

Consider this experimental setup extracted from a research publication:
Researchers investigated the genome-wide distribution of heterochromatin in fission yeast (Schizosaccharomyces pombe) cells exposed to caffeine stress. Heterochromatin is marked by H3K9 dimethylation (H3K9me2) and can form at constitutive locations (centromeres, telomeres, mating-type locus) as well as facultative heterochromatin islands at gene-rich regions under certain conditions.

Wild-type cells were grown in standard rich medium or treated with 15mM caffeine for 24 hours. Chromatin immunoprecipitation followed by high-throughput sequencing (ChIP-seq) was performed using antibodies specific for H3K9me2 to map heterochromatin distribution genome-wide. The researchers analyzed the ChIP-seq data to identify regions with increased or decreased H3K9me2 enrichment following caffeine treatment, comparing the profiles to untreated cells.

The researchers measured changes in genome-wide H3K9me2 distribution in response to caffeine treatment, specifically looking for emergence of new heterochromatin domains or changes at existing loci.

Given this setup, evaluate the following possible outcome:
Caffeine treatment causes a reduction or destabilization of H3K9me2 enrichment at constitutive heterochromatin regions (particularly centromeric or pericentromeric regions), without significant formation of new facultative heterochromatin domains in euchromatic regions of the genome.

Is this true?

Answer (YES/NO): NO